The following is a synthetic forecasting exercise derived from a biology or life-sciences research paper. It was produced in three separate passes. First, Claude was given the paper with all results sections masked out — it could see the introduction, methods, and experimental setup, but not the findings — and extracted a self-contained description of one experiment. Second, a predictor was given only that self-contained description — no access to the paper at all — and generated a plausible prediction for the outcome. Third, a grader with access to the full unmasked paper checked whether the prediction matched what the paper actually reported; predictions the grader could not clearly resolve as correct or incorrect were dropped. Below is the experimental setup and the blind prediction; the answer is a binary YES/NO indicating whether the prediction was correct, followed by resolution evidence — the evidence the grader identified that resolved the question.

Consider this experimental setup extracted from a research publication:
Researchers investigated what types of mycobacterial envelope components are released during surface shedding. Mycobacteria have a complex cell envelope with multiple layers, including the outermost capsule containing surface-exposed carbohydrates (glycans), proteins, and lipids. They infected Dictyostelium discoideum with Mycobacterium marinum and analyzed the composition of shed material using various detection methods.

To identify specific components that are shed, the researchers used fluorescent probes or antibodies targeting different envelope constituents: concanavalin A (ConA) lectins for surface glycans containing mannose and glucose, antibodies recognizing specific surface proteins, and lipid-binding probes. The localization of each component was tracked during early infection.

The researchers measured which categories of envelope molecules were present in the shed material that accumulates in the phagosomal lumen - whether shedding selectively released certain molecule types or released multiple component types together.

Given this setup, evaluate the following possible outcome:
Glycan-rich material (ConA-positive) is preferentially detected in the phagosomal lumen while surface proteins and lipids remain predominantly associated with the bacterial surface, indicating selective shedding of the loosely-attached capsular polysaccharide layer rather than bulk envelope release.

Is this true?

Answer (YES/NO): NO